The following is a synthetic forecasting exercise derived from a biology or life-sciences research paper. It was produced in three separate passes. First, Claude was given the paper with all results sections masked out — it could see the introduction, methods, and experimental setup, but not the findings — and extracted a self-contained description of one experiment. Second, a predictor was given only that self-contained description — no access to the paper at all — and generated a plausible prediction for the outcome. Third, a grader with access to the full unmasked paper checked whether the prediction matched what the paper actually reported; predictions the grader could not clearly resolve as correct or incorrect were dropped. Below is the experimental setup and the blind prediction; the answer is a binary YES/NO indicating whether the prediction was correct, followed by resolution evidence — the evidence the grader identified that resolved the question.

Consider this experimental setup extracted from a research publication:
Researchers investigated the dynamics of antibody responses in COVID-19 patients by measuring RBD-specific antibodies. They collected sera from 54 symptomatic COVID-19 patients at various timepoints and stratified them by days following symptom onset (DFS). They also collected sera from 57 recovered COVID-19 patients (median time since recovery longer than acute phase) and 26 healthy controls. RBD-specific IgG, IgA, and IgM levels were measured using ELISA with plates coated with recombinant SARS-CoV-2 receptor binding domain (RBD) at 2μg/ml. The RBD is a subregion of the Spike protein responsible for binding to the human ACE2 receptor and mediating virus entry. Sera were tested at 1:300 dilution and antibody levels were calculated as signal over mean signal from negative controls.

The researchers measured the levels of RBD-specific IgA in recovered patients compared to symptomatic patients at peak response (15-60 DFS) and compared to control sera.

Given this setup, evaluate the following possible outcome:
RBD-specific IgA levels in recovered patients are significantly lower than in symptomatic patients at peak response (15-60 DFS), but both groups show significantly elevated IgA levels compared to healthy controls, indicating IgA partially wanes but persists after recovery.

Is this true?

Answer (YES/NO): NO